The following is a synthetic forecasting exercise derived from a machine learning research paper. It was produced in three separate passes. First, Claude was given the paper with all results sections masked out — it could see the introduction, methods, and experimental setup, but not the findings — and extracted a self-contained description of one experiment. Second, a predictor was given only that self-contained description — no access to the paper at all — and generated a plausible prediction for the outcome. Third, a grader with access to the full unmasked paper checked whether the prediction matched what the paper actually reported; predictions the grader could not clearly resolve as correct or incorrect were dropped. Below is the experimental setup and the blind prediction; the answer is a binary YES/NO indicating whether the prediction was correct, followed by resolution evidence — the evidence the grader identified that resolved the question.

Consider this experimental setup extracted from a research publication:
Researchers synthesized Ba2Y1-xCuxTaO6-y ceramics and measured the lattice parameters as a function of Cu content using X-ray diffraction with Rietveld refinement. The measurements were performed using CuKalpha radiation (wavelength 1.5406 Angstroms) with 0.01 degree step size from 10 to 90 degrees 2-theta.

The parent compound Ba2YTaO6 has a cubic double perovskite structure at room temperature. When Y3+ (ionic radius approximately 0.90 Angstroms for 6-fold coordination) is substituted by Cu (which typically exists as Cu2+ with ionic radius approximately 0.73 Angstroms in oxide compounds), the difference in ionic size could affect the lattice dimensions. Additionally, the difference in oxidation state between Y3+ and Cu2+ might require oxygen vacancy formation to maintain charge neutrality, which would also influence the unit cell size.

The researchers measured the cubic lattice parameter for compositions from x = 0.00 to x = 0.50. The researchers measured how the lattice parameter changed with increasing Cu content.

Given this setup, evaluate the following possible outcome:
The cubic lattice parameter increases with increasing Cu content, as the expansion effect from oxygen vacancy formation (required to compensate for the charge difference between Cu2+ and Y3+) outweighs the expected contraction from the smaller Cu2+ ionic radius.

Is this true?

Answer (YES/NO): NO